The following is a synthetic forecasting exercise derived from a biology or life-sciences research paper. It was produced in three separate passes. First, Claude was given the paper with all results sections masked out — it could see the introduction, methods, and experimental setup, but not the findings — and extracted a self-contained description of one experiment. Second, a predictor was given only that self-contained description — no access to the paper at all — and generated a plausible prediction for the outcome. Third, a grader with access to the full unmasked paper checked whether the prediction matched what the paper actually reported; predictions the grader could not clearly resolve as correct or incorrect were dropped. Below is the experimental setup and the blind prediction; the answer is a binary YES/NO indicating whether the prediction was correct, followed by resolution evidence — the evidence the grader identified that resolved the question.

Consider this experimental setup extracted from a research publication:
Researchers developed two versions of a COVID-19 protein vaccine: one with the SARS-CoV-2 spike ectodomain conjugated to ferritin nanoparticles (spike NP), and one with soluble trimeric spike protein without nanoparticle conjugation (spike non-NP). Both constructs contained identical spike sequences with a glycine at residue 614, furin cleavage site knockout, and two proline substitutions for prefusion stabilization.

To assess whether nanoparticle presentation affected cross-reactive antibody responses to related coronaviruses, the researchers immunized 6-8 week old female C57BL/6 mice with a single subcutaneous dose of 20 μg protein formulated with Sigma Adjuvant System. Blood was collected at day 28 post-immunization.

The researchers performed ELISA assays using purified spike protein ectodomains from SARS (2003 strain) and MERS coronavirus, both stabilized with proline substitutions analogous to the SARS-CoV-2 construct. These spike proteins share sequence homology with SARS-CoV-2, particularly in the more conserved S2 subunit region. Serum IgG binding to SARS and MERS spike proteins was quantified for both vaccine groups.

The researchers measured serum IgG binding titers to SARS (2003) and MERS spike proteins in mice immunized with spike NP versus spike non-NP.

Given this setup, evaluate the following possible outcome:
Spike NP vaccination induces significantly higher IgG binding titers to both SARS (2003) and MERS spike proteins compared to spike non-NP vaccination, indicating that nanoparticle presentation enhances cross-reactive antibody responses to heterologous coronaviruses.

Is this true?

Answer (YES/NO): NO